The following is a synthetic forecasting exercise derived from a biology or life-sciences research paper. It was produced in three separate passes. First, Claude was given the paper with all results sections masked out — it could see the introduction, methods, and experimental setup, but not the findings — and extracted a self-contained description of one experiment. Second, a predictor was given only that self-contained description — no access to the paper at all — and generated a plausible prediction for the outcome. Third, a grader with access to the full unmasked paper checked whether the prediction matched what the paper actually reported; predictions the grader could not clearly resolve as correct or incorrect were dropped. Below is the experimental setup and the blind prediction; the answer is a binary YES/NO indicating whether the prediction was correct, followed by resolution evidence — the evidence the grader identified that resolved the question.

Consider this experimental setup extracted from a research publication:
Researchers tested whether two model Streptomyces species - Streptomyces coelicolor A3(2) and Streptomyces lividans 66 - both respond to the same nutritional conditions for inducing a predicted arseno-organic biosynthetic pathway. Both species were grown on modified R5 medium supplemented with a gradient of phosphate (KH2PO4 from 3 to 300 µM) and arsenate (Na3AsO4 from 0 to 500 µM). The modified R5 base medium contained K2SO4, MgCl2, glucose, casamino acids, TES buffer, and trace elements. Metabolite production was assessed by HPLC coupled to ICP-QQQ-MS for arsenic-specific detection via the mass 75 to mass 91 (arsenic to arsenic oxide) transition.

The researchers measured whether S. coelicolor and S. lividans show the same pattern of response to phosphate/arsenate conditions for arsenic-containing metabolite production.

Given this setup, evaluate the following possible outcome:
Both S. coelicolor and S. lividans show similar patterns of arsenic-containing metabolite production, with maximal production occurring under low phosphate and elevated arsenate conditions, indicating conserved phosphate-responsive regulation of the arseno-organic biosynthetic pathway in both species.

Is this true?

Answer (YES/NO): YES